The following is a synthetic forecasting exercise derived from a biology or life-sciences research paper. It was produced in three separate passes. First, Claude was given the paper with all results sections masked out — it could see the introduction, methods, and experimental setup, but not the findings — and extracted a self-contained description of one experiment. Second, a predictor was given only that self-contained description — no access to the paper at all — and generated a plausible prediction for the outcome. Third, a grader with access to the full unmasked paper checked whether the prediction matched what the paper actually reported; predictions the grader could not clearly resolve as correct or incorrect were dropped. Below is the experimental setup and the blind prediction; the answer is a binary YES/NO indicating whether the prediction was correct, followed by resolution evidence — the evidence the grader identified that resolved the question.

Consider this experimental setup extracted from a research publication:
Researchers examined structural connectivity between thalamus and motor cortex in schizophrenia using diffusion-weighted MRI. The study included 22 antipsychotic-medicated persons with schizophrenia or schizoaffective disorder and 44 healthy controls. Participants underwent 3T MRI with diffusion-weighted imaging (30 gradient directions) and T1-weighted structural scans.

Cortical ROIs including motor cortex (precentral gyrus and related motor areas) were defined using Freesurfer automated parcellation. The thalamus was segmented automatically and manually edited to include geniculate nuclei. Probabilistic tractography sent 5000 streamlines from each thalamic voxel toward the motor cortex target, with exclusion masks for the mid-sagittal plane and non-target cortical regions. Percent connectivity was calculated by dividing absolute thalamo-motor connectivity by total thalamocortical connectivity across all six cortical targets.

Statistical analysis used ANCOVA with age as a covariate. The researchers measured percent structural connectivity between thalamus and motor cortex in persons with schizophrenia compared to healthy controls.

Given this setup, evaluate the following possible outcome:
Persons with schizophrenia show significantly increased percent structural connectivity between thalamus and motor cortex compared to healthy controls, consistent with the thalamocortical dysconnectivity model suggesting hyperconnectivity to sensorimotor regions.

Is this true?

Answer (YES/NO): YES